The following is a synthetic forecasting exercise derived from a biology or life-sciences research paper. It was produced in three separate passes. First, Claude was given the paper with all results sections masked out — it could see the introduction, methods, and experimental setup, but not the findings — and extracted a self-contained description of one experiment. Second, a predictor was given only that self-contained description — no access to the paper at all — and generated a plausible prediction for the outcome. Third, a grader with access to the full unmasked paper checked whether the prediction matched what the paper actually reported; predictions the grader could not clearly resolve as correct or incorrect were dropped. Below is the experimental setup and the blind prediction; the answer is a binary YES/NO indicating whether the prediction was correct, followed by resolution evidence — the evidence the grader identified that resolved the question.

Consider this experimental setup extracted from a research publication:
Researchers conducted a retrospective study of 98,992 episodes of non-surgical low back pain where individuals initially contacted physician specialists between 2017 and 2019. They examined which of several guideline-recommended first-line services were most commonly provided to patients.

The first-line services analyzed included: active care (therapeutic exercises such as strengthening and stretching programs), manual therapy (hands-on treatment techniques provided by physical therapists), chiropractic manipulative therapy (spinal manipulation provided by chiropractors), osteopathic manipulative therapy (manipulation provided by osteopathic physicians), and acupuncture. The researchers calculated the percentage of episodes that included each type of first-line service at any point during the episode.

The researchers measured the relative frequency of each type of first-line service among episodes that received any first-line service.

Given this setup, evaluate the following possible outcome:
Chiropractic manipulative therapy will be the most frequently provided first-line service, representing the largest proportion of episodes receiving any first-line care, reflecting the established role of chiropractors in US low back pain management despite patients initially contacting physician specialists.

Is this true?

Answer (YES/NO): NO